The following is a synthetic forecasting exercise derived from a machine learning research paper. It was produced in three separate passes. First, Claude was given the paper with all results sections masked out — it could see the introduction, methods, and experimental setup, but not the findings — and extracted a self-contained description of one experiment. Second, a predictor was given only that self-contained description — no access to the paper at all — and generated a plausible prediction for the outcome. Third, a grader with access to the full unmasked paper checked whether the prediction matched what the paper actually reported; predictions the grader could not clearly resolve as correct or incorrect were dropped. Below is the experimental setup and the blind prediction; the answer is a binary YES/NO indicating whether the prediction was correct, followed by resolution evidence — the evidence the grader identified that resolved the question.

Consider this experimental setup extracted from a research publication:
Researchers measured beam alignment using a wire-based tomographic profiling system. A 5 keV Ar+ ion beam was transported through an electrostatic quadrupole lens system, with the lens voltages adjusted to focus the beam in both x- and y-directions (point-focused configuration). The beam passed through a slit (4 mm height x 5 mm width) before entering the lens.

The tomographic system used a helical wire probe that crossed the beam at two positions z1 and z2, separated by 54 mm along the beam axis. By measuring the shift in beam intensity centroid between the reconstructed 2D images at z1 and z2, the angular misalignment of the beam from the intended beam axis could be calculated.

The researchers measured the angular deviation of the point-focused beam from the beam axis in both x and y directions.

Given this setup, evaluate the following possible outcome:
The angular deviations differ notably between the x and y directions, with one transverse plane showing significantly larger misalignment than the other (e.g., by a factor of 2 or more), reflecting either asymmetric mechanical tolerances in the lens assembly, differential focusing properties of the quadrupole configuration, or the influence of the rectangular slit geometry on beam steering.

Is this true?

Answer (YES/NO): NO